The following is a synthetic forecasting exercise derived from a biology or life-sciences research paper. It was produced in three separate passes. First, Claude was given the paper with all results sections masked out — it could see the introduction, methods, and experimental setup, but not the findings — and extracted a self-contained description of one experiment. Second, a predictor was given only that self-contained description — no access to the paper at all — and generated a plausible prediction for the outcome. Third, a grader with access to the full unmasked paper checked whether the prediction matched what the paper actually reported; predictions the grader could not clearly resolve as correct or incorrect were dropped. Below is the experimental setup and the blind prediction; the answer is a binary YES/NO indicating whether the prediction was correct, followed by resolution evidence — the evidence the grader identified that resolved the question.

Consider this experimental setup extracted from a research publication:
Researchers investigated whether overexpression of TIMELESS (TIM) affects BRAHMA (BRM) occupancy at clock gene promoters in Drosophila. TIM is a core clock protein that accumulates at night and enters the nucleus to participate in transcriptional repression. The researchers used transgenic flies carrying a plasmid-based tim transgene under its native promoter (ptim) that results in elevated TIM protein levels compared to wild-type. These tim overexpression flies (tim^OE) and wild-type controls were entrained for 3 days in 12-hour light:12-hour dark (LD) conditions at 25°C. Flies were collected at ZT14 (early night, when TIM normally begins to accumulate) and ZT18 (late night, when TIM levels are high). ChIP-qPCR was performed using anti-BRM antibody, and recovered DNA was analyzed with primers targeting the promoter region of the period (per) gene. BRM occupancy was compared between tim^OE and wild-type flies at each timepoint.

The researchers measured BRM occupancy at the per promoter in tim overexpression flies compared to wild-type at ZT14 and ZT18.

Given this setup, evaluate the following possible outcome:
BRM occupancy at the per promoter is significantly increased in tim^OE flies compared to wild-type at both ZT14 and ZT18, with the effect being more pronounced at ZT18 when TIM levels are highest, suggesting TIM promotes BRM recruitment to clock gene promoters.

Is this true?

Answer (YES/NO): NO